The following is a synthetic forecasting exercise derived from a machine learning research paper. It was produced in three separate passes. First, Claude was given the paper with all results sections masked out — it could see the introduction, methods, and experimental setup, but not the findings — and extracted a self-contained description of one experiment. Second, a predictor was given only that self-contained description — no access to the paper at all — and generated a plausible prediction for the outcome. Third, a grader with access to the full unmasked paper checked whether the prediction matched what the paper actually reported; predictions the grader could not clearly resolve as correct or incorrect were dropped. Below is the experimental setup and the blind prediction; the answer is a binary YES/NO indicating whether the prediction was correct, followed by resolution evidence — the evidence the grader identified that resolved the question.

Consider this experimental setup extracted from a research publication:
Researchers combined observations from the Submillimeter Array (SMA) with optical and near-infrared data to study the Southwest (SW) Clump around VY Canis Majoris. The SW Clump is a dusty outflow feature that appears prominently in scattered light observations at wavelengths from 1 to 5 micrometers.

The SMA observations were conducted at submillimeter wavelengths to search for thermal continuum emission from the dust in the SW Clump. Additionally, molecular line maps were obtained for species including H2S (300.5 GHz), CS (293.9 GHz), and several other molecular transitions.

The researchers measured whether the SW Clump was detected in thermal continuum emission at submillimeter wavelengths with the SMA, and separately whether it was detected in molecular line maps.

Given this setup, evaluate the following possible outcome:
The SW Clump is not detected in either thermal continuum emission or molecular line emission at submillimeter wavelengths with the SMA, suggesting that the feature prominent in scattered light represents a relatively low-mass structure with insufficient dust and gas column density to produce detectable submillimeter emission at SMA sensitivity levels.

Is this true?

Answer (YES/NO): NO